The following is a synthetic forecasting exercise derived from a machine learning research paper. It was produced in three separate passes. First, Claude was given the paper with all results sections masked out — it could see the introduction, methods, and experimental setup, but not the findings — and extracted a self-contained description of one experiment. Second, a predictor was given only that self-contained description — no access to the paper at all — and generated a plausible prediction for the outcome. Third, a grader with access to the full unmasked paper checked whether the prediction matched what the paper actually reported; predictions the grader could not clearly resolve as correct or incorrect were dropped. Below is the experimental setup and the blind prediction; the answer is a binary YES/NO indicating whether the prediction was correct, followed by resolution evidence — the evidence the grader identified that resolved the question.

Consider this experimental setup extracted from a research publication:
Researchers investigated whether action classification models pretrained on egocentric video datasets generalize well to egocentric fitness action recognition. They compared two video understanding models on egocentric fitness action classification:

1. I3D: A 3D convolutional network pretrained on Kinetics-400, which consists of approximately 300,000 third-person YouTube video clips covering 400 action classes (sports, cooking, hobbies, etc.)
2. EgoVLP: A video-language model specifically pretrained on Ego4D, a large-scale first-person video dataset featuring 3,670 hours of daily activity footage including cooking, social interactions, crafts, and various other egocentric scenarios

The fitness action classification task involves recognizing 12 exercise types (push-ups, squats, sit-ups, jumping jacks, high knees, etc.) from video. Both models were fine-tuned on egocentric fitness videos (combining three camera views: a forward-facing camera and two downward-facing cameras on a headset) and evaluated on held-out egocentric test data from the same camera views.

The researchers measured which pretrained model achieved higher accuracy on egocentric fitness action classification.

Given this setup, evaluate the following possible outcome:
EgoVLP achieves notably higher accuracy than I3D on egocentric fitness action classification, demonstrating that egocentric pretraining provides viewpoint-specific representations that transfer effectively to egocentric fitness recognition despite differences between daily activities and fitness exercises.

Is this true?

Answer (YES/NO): YES